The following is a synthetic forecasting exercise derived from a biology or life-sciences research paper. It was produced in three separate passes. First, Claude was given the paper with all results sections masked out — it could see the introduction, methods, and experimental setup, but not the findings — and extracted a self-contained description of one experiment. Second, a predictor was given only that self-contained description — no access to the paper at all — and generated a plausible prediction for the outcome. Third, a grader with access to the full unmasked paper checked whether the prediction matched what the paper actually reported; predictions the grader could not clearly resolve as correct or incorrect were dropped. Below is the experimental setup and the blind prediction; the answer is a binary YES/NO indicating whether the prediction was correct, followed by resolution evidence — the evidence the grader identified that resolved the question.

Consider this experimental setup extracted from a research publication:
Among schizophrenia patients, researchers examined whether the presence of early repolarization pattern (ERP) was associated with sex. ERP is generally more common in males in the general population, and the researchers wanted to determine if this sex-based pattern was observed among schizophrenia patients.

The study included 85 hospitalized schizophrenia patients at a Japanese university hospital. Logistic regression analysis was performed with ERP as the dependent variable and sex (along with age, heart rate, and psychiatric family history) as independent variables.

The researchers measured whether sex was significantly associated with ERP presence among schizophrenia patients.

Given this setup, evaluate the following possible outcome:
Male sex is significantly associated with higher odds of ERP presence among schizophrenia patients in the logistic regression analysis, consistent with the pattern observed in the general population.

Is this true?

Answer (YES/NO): NO